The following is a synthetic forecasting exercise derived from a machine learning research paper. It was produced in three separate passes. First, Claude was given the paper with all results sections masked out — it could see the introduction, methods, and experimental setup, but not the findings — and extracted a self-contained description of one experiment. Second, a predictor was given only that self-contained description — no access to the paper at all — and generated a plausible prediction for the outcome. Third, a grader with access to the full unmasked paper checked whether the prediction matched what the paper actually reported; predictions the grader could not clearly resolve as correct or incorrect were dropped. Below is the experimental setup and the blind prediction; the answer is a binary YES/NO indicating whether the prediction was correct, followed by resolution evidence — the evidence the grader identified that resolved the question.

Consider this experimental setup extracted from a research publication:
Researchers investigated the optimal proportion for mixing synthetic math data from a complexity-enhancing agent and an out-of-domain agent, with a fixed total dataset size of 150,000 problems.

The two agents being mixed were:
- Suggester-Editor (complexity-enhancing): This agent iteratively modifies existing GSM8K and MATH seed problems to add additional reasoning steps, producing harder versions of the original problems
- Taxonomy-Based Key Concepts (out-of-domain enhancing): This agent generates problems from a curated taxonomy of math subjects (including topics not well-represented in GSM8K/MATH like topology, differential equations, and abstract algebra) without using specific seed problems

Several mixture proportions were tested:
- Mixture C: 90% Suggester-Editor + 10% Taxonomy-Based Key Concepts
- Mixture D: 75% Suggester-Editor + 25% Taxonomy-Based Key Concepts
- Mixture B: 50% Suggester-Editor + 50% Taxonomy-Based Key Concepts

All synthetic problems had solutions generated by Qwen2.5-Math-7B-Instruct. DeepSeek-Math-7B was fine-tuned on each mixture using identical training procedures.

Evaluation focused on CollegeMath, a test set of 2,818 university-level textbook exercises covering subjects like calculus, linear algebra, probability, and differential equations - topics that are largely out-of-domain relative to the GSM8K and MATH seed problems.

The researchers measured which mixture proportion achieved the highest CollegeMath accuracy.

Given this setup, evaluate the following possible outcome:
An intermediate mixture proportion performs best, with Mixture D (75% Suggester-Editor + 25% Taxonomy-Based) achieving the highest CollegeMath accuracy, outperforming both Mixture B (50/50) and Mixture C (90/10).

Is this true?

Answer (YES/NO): NO